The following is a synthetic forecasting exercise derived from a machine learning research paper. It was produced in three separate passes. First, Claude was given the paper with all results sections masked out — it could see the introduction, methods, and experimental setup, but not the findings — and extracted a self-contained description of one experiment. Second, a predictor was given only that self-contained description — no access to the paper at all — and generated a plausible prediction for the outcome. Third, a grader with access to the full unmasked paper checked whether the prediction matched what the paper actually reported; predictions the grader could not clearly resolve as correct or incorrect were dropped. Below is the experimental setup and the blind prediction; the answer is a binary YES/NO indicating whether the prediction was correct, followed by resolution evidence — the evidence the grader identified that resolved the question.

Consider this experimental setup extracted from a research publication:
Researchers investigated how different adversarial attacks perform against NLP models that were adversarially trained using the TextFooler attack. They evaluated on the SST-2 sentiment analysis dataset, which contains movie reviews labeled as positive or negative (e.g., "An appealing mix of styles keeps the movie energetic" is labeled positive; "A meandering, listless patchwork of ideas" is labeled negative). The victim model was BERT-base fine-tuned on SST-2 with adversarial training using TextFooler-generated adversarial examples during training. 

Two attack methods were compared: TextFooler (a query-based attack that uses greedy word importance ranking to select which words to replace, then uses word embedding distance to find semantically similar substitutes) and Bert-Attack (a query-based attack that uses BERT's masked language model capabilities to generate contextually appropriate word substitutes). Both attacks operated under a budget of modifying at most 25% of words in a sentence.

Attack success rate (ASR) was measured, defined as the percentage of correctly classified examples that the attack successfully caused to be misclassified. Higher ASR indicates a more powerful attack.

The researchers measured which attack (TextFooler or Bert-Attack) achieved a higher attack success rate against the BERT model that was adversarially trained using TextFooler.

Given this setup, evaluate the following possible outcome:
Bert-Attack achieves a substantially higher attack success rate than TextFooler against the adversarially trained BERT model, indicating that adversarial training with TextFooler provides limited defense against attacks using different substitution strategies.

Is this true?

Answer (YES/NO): YES